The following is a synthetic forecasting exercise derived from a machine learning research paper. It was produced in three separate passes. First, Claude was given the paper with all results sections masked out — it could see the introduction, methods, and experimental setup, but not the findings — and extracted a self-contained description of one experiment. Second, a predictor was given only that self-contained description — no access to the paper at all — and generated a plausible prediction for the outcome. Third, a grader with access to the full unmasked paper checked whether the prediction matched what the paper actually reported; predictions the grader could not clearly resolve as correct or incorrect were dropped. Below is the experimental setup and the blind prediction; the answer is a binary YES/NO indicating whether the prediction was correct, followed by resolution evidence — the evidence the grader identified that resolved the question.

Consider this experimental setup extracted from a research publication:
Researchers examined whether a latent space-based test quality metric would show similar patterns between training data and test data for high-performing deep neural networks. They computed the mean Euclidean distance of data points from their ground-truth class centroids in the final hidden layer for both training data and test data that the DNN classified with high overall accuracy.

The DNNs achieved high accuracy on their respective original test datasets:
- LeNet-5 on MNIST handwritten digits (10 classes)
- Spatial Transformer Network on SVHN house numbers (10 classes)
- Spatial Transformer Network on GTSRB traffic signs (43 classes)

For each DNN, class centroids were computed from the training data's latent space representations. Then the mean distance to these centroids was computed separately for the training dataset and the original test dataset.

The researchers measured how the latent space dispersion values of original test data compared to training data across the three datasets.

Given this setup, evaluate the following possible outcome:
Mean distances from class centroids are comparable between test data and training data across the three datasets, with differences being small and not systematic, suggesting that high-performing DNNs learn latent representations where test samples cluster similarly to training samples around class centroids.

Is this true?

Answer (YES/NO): NO